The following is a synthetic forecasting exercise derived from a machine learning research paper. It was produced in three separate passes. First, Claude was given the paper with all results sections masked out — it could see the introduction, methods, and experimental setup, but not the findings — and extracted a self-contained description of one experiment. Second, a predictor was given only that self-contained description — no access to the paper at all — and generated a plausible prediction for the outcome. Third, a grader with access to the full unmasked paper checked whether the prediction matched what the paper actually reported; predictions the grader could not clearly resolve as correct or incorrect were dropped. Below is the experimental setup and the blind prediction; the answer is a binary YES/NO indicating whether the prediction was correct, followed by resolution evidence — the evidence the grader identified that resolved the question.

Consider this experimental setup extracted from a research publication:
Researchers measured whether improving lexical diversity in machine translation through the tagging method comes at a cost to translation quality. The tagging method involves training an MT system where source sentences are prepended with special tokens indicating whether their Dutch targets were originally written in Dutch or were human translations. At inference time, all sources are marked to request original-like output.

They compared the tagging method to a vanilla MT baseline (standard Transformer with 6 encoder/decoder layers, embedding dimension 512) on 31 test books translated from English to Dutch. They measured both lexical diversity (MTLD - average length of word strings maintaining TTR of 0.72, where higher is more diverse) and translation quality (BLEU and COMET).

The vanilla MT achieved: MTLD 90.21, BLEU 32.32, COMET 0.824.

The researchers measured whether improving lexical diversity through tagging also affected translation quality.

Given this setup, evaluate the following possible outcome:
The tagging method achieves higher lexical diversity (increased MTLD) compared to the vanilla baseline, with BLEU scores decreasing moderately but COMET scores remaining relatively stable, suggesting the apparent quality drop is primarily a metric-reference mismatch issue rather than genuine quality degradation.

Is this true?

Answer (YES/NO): NO